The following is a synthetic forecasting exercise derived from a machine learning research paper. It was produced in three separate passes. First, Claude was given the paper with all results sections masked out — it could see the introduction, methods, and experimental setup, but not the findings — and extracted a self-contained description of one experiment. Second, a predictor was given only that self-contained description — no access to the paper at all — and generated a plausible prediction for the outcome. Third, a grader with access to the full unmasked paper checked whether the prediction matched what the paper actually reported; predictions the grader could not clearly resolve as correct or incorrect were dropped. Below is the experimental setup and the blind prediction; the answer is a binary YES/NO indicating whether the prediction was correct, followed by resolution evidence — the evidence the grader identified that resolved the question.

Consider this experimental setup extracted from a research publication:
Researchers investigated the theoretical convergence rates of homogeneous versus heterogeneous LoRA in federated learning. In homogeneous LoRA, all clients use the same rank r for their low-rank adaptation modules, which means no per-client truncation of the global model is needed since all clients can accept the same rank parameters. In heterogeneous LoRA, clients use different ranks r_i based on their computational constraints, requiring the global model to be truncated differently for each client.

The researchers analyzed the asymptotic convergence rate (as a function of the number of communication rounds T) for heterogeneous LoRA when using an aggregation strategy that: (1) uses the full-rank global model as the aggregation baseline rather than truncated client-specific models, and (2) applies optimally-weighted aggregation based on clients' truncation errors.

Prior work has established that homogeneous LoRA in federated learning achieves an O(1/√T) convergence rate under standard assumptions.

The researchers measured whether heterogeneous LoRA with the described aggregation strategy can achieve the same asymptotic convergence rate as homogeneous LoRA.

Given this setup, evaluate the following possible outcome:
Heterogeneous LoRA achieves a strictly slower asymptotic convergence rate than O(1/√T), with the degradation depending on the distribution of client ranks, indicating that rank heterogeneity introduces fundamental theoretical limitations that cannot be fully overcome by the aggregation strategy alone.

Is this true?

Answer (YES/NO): NO